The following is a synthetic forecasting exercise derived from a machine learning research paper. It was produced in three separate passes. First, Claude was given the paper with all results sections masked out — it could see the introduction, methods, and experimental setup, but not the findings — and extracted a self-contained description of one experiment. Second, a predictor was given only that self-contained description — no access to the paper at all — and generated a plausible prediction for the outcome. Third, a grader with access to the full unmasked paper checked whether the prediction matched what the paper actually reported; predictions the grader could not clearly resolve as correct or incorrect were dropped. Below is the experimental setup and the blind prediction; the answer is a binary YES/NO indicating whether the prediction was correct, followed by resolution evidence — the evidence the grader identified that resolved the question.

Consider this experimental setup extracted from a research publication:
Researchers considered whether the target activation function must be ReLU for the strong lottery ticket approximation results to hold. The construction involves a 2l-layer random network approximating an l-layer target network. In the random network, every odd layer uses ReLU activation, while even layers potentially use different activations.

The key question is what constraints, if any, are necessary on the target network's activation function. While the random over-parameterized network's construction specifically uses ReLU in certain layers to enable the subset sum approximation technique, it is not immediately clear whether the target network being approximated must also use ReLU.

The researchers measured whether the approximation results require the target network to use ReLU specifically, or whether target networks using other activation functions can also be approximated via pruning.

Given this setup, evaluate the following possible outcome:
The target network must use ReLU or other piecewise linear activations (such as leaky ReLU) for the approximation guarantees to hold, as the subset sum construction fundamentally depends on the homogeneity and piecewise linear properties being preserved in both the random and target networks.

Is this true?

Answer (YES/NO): NO